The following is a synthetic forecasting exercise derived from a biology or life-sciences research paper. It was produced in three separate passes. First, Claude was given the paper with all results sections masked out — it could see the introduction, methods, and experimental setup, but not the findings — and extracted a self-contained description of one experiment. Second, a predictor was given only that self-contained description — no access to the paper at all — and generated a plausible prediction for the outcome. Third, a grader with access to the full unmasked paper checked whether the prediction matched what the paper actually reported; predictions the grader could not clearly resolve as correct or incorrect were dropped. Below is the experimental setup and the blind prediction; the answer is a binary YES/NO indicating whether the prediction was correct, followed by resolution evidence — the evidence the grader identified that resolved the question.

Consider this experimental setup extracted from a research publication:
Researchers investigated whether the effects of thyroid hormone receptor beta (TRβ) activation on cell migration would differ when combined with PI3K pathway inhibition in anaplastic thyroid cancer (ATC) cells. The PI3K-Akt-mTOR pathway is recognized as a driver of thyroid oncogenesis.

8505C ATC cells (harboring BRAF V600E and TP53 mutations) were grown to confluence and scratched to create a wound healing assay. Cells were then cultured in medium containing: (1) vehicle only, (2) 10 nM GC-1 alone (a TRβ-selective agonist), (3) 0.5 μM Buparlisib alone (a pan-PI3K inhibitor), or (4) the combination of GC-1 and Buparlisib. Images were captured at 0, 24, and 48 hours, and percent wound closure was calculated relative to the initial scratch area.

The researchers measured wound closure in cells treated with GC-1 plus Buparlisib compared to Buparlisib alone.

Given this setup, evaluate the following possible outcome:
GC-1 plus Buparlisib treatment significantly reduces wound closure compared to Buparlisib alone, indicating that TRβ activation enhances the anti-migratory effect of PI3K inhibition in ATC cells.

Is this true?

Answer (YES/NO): YES